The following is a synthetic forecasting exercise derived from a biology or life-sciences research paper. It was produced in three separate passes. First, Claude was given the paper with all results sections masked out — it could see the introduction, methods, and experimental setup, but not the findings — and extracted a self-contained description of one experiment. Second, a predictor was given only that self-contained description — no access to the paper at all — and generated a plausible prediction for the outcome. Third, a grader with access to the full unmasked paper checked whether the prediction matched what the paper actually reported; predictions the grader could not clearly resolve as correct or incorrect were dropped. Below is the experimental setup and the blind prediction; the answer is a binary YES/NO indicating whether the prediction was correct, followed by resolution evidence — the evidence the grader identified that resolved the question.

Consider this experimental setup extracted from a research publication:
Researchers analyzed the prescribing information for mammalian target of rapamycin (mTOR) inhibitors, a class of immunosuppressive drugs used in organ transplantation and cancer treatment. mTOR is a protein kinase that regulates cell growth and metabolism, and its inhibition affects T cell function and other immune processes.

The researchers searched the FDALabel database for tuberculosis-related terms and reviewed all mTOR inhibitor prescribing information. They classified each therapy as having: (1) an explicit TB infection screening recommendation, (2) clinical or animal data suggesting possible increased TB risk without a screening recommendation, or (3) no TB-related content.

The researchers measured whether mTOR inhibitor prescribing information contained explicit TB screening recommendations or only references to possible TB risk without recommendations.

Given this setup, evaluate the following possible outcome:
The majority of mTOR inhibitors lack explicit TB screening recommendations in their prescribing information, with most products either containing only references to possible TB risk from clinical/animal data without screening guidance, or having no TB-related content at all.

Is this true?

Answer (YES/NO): YES